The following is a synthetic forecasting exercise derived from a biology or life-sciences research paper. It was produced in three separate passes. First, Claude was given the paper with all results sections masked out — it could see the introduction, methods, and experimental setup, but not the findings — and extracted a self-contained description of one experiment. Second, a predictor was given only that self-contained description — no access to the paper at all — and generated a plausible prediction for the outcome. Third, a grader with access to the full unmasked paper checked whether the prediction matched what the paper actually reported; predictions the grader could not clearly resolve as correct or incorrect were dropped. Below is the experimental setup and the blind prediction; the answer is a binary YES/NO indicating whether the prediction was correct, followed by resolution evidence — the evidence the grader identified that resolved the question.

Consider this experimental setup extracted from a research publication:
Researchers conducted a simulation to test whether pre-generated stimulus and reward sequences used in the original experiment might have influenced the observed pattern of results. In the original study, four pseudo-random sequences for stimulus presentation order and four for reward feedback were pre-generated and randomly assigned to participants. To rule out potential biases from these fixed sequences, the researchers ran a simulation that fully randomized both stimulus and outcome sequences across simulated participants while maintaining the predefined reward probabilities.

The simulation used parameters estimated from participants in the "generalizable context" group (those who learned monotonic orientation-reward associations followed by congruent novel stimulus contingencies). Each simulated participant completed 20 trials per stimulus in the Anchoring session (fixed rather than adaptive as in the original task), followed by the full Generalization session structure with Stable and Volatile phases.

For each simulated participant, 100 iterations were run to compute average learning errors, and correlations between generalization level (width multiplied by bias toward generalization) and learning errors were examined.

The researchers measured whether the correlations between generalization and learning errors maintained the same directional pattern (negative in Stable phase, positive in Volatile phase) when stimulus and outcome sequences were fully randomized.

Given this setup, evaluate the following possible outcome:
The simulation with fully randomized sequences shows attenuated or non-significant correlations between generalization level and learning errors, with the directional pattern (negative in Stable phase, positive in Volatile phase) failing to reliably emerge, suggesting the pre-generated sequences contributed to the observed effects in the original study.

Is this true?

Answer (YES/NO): NO